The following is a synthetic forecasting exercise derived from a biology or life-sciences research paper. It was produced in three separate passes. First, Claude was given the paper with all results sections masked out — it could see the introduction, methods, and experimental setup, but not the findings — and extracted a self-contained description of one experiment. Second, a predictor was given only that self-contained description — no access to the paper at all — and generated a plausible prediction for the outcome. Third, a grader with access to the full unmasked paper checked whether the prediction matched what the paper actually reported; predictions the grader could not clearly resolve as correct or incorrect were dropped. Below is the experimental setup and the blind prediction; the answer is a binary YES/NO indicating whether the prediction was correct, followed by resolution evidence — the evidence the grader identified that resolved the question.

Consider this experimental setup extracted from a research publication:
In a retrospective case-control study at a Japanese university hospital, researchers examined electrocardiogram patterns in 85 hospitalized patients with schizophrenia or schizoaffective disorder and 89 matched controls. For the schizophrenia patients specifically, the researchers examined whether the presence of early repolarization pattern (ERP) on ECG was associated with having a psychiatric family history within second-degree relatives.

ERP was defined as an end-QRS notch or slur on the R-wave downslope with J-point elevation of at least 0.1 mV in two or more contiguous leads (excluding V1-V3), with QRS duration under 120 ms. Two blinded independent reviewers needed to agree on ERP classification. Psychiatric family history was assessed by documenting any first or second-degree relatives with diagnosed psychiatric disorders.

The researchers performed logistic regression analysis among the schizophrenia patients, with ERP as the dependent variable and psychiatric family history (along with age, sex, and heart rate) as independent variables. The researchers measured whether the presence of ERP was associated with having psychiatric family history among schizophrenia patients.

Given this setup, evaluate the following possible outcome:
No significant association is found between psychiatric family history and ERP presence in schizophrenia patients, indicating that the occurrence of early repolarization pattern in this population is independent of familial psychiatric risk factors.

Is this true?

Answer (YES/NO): NO